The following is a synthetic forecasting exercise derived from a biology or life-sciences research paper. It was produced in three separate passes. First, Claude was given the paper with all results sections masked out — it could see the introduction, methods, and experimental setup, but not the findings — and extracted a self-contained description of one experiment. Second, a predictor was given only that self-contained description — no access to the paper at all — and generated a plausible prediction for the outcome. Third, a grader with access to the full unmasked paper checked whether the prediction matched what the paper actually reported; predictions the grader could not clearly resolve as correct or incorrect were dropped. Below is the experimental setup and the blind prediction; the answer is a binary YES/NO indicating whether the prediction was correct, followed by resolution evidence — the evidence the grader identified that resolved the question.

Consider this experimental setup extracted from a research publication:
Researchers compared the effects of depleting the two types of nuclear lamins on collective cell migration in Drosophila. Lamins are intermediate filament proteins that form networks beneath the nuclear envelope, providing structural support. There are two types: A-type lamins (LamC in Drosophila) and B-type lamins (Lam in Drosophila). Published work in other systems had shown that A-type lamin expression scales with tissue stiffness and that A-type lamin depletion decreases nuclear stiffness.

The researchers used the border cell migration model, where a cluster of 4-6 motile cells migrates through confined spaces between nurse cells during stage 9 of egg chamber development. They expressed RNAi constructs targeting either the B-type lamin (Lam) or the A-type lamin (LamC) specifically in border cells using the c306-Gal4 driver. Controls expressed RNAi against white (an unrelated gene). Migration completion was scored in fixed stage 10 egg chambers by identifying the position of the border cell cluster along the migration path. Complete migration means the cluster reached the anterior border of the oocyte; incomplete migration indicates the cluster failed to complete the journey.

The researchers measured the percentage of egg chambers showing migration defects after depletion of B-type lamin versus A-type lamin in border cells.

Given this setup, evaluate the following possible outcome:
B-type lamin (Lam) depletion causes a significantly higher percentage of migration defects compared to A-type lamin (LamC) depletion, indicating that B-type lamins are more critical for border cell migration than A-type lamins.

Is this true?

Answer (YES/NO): YES